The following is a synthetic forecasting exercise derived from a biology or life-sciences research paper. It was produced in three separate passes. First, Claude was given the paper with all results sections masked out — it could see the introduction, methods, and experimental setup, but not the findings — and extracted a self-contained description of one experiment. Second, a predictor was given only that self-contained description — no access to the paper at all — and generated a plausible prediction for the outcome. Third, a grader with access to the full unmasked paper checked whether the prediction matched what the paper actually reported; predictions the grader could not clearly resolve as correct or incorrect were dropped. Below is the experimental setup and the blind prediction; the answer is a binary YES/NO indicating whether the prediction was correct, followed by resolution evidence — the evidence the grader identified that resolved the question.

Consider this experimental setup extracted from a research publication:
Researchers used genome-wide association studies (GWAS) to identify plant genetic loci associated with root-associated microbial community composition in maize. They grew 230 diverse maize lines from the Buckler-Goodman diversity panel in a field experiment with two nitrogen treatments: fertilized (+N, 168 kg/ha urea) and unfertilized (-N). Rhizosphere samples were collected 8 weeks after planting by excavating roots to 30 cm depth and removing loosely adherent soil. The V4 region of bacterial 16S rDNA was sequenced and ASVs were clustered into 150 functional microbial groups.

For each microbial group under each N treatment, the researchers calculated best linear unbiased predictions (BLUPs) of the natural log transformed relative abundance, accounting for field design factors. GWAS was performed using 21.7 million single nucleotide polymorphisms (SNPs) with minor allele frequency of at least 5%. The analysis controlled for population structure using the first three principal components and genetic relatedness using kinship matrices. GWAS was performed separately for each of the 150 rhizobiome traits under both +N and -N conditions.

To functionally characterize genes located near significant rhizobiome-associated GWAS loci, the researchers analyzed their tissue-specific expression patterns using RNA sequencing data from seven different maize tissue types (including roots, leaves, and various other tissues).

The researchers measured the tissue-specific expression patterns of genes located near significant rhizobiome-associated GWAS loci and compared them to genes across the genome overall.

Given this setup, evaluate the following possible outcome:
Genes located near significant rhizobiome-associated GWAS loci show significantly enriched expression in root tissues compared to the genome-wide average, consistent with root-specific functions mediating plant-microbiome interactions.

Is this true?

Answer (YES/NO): YES